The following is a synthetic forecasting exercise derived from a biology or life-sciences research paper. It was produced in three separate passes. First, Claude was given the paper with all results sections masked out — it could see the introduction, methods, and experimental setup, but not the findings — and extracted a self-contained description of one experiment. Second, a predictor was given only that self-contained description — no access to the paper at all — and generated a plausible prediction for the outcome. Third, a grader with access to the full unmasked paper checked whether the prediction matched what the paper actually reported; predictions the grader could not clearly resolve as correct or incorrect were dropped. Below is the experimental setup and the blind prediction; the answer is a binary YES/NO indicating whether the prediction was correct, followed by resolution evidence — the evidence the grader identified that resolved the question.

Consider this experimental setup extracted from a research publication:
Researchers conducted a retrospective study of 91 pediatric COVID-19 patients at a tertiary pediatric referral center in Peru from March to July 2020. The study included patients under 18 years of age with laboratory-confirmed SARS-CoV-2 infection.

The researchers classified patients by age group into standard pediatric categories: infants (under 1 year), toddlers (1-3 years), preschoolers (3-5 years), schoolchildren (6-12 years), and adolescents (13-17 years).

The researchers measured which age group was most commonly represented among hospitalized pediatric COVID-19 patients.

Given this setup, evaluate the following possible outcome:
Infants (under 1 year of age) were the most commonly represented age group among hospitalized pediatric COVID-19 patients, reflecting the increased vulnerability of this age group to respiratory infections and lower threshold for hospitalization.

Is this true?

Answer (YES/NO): NO